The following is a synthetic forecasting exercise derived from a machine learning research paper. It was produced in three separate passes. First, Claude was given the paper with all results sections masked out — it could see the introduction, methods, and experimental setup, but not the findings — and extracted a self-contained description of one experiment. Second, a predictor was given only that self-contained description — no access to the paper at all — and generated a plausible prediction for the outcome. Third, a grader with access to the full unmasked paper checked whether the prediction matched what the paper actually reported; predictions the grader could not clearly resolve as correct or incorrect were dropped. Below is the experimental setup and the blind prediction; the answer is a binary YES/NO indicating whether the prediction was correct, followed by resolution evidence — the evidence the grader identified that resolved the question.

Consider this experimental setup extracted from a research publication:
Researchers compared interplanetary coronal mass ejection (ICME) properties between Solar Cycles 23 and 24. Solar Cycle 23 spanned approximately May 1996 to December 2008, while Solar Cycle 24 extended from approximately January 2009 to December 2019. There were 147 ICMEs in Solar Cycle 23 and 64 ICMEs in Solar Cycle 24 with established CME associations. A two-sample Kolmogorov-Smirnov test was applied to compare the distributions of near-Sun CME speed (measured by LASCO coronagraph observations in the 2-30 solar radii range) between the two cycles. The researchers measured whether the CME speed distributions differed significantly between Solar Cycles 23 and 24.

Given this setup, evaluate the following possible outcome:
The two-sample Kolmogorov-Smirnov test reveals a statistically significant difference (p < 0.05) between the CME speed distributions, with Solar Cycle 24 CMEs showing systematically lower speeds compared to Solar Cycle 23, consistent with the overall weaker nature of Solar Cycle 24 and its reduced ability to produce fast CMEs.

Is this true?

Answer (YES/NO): NO